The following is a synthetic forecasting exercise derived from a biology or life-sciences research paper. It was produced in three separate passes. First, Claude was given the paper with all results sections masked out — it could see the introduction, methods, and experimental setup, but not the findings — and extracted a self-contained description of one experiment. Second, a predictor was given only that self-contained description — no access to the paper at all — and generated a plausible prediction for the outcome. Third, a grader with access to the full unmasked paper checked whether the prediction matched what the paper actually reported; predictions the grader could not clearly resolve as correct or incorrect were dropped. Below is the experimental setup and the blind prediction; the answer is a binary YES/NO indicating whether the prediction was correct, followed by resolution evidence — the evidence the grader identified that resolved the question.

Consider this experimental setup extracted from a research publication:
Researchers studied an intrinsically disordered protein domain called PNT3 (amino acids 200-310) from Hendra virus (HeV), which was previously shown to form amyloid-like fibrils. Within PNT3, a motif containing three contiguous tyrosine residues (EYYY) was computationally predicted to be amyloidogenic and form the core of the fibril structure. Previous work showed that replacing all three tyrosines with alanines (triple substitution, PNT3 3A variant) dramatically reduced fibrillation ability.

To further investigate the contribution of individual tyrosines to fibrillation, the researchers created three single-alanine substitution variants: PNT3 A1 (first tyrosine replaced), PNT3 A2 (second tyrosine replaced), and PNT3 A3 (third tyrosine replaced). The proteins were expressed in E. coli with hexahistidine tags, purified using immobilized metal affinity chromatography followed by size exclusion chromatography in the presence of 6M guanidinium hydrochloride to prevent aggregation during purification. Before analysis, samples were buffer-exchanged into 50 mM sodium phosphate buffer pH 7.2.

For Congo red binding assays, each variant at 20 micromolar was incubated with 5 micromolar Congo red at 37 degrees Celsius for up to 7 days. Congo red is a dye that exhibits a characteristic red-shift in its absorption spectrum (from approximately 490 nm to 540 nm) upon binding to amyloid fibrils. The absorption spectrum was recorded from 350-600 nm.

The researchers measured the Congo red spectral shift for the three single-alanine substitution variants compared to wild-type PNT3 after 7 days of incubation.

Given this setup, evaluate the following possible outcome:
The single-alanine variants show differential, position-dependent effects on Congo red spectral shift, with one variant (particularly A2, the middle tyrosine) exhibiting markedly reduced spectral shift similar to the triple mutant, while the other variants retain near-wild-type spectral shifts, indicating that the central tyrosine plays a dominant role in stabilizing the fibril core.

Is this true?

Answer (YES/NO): NO